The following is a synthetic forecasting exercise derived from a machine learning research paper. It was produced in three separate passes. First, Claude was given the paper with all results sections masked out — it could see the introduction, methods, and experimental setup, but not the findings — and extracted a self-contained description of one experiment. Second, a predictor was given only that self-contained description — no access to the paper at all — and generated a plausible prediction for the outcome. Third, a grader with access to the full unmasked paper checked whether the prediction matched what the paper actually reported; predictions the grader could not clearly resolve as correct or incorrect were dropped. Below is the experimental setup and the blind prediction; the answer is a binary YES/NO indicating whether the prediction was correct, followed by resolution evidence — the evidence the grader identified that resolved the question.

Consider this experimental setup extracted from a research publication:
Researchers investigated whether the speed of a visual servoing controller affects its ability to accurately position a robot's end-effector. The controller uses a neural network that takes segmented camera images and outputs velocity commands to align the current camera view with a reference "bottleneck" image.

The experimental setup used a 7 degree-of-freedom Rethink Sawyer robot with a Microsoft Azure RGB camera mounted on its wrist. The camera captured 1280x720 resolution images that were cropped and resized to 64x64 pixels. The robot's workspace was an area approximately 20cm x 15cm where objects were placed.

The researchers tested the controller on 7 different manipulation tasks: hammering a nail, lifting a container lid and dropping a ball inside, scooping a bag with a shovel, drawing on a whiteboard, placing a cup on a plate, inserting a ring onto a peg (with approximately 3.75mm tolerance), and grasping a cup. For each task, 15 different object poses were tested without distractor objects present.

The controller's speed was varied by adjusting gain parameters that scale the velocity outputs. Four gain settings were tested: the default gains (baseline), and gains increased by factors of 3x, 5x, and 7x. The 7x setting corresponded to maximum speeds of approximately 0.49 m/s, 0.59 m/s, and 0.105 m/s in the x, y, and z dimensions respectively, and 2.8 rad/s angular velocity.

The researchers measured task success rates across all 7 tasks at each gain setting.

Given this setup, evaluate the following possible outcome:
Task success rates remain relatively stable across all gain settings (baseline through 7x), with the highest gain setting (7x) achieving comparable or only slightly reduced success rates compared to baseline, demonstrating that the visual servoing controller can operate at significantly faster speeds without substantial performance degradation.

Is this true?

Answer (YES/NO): YES